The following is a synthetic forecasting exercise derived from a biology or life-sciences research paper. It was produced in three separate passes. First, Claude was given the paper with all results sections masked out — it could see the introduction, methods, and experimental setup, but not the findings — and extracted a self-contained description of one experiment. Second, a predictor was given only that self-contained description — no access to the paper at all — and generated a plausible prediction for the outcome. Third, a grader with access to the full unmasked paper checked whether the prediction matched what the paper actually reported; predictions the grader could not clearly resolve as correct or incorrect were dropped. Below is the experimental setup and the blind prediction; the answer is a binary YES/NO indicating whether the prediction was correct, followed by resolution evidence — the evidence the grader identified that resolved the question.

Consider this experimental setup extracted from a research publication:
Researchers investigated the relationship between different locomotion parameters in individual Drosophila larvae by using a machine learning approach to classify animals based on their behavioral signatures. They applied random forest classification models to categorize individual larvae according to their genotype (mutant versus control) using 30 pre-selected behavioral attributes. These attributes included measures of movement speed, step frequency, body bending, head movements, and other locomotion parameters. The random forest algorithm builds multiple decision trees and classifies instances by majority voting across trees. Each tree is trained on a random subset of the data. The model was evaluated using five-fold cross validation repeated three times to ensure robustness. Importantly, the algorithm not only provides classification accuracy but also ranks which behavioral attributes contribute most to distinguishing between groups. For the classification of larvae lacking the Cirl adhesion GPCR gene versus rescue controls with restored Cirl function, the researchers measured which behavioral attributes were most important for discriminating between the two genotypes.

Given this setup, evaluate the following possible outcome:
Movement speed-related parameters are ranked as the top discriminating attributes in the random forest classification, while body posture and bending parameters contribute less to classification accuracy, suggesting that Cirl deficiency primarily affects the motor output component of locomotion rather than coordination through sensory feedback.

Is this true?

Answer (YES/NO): NO